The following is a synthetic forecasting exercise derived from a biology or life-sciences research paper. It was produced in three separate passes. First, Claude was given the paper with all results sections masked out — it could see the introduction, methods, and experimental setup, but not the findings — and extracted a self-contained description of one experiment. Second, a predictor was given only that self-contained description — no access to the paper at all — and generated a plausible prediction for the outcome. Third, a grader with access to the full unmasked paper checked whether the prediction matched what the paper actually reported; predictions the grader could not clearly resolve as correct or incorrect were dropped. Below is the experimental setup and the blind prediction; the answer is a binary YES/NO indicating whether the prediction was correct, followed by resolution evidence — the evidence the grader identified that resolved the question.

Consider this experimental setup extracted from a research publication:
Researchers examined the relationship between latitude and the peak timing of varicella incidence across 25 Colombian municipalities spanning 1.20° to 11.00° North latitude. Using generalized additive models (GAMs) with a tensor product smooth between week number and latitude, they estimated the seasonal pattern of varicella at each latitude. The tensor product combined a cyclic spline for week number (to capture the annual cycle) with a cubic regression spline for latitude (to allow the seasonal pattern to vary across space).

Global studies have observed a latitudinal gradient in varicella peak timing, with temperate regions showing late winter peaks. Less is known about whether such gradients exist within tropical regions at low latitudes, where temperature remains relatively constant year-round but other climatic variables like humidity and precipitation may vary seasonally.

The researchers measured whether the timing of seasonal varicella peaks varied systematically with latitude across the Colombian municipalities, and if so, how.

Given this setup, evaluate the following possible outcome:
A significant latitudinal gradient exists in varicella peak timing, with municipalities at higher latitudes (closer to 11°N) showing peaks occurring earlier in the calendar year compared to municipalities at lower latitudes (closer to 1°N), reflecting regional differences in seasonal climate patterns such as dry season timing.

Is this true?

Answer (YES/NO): NO